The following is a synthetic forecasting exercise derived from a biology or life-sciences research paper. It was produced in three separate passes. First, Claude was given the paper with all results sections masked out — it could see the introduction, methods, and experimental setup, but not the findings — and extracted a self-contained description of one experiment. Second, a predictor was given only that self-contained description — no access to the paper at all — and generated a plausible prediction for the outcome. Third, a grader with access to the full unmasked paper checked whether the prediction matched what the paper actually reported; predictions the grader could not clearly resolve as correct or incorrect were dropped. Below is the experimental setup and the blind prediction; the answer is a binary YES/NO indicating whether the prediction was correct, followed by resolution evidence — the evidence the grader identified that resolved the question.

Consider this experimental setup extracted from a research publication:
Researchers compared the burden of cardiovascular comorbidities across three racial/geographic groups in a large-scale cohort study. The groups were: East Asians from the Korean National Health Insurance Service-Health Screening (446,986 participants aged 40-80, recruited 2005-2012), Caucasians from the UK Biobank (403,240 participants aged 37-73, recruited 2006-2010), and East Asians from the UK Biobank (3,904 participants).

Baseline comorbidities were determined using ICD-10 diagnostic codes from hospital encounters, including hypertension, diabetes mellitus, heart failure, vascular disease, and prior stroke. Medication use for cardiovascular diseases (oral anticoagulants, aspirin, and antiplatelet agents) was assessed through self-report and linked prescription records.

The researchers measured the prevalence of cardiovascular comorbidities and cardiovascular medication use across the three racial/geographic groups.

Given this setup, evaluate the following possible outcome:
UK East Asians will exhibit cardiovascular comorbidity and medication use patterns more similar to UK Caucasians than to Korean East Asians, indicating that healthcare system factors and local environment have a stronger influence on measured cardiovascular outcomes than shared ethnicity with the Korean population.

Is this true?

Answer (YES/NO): YES